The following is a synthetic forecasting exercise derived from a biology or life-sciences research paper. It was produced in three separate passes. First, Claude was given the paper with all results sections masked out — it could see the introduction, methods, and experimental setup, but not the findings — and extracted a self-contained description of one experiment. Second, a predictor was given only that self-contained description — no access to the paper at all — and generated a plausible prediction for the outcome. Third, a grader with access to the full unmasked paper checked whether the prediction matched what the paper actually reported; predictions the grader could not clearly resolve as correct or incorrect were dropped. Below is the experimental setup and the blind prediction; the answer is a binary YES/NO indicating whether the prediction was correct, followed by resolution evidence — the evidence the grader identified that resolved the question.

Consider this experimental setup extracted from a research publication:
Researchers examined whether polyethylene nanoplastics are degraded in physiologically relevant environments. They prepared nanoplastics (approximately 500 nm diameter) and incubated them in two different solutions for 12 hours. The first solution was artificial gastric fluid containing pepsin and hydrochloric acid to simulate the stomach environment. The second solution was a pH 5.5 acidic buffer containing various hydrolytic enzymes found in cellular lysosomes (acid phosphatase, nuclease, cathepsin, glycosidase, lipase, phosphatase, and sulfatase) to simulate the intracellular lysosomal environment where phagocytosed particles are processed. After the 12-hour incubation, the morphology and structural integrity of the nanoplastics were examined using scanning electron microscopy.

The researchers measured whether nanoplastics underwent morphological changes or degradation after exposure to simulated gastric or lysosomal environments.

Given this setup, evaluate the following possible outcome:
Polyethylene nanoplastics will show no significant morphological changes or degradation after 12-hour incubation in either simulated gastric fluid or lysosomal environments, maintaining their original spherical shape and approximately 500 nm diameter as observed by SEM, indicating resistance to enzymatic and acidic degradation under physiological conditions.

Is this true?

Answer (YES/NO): NO